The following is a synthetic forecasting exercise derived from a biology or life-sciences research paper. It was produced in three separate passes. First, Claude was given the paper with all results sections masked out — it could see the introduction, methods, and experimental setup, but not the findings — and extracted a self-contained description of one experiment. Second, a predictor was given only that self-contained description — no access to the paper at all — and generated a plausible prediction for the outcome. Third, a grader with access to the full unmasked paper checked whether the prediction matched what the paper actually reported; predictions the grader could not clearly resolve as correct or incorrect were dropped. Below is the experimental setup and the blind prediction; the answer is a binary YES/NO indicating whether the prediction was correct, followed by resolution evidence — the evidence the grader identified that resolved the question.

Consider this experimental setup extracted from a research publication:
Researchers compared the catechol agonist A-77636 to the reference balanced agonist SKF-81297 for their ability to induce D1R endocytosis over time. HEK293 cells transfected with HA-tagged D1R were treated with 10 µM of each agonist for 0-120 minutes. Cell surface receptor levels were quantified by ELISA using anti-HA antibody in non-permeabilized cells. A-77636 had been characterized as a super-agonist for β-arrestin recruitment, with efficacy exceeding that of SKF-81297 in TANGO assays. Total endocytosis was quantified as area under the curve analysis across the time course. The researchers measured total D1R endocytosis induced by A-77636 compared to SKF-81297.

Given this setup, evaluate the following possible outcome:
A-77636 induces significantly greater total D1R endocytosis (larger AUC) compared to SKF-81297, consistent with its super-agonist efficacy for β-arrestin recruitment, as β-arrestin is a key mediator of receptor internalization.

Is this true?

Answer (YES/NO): YES